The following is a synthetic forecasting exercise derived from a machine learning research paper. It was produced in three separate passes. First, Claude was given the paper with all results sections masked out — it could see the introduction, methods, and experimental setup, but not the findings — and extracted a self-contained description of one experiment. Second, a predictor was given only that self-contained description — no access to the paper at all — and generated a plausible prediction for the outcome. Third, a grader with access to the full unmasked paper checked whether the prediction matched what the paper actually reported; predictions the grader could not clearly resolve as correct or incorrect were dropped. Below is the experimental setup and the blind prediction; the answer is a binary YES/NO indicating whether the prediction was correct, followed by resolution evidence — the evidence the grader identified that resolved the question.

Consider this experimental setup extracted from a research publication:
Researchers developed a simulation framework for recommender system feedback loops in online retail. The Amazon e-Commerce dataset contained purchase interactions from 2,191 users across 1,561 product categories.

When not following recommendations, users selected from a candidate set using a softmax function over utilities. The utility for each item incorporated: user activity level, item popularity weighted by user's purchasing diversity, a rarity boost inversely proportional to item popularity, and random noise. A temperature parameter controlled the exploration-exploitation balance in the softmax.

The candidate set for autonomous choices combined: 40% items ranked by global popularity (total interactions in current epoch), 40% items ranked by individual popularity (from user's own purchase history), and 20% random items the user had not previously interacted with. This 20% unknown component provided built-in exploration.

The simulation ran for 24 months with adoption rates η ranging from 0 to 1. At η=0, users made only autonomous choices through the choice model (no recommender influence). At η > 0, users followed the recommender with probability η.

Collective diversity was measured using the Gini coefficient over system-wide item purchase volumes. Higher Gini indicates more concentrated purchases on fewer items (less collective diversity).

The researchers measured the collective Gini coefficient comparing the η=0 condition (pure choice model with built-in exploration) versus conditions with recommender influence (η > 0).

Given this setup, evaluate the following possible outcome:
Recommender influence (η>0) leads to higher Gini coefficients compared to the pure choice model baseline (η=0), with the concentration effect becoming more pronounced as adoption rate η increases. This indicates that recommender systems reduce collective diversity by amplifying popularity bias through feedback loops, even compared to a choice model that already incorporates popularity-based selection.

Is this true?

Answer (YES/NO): YES